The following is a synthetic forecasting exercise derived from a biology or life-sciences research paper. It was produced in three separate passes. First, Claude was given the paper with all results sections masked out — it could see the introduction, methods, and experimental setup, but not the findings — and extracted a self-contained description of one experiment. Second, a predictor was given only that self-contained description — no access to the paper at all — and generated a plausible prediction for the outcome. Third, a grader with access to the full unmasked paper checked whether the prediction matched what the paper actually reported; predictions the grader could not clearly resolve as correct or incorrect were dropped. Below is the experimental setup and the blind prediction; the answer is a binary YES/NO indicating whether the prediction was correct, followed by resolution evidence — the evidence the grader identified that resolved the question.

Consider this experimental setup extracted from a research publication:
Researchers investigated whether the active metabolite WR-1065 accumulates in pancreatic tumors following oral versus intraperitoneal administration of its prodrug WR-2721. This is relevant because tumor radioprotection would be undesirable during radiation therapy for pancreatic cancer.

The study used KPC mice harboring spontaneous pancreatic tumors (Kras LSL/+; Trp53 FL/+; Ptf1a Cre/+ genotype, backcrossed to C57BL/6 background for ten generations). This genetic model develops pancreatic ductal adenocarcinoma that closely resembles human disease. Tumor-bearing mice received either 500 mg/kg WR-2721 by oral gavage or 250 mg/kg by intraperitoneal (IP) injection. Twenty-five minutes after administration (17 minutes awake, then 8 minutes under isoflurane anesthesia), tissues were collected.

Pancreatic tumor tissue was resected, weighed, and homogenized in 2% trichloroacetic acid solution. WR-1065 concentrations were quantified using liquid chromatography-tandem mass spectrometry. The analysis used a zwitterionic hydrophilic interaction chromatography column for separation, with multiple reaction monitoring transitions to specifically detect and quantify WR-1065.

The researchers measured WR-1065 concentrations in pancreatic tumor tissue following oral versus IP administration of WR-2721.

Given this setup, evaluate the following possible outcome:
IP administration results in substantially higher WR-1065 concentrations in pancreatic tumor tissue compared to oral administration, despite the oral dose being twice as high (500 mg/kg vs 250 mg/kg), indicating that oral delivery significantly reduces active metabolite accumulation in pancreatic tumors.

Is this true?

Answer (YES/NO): YES